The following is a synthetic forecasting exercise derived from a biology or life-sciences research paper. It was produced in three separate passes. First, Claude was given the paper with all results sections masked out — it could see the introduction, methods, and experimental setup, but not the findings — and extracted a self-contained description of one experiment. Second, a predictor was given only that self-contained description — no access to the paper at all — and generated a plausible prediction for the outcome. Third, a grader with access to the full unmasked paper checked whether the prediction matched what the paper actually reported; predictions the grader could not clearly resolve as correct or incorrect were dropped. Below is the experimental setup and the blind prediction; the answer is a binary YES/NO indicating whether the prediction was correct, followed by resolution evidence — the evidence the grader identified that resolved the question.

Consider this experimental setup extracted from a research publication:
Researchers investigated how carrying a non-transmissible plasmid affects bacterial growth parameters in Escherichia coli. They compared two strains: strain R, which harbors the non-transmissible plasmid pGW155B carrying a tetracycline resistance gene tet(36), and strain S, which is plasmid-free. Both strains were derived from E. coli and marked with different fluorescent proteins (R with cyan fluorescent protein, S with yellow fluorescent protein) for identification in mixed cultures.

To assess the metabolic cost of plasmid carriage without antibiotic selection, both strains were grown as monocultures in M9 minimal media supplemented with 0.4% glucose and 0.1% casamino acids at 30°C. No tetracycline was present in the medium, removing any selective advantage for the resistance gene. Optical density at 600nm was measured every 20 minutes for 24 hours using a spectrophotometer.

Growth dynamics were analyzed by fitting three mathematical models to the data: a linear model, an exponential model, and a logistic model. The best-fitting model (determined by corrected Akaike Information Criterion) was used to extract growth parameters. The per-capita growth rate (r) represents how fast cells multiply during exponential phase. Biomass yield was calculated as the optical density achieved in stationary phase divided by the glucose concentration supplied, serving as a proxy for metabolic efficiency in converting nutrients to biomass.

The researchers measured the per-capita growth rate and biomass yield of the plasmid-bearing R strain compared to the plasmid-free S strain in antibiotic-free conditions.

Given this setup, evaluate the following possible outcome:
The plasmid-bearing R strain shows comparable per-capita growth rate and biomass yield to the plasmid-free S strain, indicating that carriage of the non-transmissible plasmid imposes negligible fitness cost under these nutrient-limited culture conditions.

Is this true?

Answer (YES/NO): NO